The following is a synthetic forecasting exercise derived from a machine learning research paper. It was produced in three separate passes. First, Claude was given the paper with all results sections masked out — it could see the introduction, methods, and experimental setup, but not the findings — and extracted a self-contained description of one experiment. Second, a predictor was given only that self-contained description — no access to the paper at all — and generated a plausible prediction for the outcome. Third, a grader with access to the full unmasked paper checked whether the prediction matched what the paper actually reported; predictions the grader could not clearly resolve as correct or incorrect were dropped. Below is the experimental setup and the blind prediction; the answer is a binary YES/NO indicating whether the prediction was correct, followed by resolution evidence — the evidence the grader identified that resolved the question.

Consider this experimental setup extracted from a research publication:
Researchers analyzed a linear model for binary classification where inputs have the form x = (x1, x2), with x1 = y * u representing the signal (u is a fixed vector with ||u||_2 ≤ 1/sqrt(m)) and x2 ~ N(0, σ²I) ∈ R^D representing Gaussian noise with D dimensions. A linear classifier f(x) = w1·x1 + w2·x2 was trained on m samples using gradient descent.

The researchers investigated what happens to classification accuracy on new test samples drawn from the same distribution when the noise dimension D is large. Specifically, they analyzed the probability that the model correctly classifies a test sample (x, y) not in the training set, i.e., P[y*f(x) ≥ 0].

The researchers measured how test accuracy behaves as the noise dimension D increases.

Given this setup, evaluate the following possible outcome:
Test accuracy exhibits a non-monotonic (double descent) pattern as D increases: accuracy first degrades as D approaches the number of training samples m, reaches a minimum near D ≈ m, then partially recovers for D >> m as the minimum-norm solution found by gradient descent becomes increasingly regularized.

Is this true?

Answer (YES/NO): NO